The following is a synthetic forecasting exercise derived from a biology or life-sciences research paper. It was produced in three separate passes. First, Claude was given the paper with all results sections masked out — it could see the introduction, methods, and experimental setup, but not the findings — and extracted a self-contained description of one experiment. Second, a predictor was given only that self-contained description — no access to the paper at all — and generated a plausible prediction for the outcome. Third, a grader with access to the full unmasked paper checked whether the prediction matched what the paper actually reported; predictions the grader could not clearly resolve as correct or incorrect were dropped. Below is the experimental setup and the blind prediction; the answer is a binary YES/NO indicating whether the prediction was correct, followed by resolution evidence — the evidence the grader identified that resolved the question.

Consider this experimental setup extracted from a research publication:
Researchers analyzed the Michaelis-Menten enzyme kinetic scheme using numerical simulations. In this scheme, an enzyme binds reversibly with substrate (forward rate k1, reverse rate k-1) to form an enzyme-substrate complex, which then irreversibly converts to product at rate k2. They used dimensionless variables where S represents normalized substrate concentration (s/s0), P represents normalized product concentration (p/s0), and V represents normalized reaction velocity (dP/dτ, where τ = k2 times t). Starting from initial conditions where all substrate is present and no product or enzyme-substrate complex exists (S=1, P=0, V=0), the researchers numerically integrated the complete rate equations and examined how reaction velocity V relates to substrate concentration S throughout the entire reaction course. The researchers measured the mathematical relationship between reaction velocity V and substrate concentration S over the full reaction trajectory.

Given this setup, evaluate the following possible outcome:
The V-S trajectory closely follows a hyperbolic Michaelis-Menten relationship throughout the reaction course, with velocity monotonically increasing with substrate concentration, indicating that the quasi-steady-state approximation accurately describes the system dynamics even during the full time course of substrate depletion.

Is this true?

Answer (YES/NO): NO